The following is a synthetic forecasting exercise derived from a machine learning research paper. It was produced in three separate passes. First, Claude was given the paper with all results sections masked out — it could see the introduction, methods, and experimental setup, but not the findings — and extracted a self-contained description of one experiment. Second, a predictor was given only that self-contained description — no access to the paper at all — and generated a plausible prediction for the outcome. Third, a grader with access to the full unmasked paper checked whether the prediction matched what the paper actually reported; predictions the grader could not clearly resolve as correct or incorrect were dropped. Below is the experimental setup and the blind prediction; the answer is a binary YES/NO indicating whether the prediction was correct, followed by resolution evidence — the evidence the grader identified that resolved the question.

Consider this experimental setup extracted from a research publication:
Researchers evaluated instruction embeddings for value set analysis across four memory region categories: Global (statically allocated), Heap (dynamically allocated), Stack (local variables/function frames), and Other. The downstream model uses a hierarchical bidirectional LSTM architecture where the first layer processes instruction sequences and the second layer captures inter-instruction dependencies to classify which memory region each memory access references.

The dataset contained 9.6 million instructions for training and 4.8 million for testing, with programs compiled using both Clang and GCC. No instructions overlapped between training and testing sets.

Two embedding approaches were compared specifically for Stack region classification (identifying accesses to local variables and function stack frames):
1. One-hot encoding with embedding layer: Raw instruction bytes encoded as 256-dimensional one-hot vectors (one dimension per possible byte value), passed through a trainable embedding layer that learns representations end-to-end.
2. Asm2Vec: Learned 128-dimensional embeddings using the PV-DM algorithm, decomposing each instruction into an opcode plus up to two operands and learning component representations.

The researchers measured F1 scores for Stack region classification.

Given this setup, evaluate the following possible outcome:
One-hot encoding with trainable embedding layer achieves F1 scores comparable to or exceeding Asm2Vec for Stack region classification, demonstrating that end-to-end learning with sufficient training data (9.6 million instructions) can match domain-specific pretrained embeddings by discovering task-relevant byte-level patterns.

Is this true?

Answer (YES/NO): YES